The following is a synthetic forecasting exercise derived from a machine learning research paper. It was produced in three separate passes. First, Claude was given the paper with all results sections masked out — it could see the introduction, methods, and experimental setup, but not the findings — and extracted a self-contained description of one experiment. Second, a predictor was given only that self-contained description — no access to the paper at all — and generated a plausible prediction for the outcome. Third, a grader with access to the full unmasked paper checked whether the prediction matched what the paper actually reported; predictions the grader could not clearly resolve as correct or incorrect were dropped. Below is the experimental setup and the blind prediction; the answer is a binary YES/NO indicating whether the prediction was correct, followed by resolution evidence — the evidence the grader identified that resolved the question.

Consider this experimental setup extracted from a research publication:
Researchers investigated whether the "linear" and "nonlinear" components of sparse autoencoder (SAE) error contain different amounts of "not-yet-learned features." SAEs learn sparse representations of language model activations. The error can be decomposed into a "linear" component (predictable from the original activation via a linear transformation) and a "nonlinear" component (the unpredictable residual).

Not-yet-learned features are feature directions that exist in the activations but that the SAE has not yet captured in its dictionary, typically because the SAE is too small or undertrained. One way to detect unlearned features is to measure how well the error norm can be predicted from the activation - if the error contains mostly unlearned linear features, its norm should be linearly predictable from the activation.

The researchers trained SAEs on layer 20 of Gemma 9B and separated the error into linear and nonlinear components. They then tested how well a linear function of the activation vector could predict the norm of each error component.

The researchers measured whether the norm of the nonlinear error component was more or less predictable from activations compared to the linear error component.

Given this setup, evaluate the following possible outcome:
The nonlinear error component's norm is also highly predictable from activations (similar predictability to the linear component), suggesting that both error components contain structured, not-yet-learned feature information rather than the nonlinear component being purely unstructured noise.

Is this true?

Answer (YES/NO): NO